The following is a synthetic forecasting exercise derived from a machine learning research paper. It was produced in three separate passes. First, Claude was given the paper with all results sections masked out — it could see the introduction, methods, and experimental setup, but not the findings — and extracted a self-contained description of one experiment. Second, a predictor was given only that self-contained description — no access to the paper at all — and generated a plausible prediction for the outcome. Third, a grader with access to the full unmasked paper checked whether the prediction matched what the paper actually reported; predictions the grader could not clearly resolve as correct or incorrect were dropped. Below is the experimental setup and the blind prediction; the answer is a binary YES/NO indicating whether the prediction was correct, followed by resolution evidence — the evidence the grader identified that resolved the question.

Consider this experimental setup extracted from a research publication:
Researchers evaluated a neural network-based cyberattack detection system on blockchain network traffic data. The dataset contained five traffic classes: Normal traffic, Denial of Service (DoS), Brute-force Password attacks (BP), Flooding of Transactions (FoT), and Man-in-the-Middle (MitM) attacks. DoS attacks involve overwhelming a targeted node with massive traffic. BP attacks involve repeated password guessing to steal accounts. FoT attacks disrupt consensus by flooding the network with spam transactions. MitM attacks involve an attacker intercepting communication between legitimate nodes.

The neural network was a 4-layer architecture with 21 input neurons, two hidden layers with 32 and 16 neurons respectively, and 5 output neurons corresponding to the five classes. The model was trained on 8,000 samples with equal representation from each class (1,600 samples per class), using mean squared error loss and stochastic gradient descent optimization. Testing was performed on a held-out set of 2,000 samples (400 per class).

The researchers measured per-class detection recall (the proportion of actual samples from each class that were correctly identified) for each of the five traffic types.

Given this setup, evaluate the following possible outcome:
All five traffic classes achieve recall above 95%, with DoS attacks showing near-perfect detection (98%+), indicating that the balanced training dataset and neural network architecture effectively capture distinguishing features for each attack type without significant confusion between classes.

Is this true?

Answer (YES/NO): NO